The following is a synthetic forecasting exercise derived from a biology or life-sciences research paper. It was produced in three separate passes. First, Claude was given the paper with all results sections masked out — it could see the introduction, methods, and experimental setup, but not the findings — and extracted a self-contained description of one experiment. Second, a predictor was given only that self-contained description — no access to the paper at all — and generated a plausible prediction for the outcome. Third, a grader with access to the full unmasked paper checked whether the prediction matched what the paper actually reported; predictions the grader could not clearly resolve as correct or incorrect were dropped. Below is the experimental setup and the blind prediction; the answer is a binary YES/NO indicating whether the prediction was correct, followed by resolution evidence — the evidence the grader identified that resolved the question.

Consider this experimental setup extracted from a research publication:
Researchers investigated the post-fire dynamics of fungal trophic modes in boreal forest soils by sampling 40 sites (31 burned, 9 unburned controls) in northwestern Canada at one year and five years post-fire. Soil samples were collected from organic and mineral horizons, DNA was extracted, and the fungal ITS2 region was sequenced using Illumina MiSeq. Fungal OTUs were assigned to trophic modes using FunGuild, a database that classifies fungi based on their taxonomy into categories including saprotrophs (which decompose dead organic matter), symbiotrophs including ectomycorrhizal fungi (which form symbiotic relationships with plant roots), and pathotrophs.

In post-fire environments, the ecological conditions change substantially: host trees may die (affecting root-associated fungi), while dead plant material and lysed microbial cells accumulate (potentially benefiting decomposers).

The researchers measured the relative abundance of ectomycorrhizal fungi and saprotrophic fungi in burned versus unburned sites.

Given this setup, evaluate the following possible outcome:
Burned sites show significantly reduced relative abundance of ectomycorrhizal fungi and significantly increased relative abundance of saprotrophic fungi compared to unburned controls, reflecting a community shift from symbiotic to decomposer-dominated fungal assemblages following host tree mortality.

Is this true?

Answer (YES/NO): NO